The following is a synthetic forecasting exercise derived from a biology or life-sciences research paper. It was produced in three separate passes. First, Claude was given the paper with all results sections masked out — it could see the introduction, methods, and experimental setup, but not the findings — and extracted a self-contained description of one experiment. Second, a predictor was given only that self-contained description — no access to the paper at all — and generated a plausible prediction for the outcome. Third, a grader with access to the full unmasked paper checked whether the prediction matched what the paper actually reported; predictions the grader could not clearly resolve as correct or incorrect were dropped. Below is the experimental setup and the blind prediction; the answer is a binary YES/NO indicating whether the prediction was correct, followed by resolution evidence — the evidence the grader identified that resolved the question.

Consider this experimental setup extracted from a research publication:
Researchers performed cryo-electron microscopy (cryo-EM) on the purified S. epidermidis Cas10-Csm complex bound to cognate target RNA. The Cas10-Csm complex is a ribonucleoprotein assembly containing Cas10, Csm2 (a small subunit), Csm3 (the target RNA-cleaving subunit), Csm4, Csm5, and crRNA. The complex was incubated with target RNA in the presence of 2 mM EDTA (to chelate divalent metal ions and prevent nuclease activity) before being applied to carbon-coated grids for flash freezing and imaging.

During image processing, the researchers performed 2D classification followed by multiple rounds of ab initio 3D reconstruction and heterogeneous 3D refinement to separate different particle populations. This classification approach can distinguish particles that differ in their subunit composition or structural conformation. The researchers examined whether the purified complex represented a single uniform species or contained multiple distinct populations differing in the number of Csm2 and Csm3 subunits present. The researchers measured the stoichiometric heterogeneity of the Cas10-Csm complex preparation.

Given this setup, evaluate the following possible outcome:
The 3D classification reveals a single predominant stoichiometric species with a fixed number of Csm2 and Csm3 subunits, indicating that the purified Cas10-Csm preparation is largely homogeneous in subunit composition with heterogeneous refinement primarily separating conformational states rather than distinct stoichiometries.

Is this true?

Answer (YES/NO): NO